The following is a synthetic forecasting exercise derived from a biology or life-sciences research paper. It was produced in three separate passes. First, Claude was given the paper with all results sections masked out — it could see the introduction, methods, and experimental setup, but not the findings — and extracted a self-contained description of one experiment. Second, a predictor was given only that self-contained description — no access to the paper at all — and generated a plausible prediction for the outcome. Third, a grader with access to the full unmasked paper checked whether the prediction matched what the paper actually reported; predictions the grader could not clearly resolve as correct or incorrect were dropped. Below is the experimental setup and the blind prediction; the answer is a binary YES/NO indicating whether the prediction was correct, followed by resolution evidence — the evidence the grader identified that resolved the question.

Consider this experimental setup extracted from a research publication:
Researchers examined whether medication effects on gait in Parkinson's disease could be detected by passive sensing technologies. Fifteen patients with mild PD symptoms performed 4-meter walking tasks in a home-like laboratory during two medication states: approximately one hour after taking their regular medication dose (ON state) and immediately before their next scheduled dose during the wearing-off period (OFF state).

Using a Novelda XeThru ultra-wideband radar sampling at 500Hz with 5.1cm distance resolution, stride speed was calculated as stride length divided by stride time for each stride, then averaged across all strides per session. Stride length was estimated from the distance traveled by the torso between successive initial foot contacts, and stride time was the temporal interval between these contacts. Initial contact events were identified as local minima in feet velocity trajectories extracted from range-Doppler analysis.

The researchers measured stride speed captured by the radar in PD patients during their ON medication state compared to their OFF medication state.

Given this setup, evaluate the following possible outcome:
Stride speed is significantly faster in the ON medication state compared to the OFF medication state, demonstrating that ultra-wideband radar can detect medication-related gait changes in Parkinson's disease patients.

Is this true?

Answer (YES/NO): NO